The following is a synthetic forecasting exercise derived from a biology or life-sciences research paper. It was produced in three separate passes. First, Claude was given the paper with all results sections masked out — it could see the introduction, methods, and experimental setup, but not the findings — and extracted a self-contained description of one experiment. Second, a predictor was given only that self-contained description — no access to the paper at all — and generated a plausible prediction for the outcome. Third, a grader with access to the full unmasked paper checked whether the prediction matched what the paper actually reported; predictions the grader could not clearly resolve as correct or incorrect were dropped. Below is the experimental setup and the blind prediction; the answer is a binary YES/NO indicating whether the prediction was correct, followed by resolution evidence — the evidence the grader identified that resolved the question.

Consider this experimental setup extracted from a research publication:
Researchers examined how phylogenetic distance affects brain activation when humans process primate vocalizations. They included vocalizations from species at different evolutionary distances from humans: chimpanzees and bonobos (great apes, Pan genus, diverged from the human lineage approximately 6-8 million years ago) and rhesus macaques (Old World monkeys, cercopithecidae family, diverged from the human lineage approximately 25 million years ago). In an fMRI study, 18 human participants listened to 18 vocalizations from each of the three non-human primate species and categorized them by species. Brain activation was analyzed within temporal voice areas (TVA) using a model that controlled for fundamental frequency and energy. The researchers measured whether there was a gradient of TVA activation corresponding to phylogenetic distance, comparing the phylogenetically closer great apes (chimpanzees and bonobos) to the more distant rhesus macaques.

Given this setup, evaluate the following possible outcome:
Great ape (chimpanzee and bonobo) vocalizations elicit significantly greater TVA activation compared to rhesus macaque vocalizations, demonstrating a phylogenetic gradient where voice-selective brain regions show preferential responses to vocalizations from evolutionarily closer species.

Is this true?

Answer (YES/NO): NO